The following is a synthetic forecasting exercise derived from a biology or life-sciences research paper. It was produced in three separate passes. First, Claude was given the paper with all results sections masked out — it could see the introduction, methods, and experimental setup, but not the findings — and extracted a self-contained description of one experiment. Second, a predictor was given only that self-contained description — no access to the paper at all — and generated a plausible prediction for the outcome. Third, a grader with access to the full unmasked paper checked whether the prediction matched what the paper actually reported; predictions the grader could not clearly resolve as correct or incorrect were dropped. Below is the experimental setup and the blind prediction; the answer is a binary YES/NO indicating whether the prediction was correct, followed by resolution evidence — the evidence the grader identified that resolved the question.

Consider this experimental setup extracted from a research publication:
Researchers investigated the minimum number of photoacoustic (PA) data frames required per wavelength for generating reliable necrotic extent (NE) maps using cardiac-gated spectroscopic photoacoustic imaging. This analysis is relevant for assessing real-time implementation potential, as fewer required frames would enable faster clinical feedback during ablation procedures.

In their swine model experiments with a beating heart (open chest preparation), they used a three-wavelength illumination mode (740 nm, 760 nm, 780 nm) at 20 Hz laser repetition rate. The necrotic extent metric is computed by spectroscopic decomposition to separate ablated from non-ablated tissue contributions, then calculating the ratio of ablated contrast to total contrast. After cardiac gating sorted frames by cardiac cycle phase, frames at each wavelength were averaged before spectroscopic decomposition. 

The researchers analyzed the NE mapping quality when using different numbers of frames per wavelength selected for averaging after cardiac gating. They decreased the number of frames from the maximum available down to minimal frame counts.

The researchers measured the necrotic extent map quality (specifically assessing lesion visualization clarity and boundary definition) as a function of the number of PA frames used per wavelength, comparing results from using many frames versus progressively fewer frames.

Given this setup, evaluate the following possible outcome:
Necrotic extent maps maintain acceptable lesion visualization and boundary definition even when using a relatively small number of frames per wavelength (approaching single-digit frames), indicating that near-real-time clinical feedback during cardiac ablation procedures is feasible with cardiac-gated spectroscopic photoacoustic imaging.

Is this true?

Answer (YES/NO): NO